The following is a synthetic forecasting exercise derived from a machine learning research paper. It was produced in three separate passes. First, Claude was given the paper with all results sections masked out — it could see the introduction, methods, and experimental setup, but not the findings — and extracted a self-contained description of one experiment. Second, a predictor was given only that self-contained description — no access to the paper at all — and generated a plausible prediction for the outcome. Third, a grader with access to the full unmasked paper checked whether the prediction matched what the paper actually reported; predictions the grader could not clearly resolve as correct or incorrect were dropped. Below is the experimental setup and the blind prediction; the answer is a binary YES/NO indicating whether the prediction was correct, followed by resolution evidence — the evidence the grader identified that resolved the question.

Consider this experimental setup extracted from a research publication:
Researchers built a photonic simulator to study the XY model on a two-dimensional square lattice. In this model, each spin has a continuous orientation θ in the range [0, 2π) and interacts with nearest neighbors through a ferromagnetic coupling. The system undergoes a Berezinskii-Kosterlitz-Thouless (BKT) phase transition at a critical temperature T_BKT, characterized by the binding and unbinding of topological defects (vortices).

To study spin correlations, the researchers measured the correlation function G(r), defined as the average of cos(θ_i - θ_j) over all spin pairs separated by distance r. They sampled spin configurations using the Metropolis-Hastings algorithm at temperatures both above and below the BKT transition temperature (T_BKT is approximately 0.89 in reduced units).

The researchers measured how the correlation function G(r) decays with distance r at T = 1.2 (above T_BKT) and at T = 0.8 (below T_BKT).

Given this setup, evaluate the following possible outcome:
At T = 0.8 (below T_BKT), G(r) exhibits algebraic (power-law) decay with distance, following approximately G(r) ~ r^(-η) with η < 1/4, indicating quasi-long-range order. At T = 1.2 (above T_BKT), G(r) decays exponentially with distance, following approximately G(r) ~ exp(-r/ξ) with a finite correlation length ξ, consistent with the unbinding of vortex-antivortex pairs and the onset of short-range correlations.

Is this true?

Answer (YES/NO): YES